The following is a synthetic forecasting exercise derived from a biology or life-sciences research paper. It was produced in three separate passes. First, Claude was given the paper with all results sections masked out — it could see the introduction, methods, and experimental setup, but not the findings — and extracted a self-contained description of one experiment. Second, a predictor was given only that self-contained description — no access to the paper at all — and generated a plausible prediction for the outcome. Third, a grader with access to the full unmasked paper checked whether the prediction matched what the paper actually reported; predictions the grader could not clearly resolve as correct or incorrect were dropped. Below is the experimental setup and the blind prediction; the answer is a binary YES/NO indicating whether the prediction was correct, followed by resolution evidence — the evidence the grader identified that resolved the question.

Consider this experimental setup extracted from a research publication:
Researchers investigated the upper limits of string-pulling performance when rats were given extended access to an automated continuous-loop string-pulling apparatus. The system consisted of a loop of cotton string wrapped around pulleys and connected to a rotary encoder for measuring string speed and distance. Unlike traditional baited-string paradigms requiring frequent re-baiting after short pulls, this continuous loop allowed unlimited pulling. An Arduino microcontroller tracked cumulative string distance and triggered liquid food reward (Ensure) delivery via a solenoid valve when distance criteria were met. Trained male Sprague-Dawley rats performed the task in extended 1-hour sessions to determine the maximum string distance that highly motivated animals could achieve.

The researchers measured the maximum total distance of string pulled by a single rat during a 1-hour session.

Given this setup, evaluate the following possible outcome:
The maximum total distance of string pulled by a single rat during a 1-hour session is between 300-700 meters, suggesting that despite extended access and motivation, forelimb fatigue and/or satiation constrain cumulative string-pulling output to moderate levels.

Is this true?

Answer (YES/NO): NO